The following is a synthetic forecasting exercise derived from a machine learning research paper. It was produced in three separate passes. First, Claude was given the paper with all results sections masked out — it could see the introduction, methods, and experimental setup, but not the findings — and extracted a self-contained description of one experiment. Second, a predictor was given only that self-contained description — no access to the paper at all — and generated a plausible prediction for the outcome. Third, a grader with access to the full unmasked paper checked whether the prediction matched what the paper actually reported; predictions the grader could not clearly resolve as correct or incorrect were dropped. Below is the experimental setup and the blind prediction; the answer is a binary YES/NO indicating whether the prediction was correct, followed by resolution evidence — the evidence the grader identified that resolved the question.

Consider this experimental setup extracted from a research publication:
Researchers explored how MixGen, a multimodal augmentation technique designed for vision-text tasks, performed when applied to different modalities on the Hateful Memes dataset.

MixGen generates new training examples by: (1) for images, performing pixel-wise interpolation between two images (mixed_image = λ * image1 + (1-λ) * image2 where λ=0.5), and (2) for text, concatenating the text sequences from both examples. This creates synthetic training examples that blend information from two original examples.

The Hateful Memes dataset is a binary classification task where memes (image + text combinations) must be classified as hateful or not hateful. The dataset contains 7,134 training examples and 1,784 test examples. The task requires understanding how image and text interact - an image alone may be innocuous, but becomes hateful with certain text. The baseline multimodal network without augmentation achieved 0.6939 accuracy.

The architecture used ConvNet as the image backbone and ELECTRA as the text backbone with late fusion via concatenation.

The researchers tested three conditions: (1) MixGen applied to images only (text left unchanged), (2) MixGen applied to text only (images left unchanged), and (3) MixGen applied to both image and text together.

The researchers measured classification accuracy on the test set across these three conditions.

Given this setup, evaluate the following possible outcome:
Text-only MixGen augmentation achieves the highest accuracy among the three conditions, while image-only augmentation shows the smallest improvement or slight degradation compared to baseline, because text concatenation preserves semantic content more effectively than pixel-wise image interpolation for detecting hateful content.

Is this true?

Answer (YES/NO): NO